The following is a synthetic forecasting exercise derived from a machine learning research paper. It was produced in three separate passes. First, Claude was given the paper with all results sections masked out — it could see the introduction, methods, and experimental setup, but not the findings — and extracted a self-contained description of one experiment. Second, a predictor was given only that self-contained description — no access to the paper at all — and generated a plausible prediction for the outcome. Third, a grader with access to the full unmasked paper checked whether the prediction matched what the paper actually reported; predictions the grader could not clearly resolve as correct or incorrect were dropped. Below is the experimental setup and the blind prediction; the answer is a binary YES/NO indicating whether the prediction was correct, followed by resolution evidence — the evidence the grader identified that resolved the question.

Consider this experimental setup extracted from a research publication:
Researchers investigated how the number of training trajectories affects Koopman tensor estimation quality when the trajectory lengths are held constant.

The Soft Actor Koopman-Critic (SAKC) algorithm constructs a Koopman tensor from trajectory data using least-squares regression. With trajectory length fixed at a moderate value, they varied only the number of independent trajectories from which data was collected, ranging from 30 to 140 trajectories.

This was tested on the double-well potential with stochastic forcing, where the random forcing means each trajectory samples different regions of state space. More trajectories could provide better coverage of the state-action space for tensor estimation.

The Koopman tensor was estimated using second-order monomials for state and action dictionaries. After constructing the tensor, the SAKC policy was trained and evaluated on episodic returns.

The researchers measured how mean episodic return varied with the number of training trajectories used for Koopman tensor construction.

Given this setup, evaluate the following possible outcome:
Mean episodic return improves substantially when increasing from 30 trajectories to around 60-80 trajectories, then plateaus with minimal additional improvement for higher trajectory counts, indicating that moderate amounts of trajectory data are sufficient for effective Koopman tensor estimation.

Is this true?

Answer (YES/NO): NO